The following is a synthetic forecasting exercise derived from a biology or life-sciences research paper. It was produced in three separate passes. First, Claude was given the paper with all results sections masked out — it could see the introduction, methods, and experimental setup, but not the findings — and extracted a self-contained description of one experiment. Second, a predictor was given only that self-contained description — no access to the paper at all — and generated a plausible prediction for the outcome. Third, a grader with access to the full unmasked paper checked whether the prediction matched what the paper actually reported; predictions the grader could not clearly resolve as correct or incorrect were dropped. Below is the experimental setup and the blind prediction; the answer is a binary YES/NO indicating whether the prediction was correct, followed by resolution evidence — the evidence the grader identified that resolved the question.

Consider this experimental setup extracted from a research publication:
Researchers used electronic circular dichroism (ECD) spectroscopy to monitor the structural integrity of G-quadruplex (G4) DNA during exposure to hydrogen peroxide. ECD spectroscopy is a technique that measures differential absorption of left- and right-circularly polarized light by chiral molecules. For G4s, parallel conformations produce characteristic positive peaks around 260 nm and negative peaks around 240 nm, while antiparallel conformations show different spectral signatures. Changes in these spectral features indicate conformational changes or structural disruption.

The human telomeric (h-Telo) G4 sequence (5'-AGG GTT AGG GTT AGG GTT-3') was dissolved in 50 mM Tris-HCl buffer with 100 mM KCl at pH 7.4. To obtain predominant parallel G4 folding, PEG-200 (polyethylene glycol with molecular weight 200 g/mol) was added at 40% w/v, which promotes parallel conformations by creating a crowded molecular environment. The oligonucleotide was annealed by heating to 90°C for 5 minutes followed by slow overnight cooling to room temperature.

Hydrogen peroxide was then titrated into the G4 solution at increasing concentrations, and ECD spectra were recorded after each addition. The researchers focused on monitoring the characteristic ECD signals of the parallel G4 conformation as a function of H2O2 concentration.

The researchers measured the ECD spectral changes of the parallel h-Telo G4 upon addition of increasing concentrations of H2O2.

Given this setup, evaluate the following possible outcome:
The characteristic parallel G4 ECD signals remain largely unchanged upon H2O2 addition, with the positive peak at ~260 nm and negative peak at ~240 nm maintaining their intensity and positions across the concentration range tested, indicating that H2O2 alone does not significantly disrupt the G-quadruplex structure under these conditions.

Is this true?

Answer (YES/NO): YES